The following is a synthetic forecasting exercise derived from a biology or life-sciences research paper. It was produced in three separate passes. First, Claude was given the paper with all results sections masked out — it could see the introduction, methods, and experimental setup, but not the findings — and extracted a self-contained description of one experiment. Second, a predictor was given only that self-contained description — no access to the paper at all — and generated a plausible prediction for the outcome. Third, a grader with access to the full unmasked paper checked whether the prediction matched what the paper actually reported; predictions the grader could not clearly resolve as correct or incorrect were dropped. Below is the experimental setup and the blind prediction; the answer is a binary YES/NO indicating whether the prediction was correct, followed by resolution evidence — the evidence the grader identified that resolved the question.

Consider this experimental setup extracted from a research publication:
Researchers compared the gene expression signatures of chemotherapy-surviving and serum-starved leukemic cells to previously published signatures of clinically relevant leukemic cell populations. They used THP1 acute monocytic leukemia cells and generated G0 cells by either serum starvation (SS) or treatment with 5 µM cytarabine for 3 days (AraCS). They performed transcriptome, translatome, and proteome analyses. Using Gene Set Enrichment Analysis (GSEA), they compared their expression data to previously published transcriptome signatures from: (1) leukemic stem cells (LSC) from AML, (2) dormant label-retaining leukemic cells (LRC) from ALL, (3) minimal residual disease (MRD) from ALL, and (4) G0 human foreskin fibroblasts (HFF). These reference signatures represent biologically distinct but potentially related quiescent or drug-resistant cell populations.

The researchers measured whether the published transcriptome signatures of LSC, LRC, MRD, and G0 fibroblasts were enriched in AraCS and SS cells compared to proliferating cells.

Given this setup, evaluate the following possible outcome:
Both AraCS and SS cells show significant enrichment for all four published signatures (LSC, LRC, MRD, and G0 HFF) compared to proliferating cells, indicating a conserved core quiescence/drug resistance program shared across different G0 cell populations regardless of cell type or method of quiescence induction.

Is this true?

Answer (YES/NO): YES